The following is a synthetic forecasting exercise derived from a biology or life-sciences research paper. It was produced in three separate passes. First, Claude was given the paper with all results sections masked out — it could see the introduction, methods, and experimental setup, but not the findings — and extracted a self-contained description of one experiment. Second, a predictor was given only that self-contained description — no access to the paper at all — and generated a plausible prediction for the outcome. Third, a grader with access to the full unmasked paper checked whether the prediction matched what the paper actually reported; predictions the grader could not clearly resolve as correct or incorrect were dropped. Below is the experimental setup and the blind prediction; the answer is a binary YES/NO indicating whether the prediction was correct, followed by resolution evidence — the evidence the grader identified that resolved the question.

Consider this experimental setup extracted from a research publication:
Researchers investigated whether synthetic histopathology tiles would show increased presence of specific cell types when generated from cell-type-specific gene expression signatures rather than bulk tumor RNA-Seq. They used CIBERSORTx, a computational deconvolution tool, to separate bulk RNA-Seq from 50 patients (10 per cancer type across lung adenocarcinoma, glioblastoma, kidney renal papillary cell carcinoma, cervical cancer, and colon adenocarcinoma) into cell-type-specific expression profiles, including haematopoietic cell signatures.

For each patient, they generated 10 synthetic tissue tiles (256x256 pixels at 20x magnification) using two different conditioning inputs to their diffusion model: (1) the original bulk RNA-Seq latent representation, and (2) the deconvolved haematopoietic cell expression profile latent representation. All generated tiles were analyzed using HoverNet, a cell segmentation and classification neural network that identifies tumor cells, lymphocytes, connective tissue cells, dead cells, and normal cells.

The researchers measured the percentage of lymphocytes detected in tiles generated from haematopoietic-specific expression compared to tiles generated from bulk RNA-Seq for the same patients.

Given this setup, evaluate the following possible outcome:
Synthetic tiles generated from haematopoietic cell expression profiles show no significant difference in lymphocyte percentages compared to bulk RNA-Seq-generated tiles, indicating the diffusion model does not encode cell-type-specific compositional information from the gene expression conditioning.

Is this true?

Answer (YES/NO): NO